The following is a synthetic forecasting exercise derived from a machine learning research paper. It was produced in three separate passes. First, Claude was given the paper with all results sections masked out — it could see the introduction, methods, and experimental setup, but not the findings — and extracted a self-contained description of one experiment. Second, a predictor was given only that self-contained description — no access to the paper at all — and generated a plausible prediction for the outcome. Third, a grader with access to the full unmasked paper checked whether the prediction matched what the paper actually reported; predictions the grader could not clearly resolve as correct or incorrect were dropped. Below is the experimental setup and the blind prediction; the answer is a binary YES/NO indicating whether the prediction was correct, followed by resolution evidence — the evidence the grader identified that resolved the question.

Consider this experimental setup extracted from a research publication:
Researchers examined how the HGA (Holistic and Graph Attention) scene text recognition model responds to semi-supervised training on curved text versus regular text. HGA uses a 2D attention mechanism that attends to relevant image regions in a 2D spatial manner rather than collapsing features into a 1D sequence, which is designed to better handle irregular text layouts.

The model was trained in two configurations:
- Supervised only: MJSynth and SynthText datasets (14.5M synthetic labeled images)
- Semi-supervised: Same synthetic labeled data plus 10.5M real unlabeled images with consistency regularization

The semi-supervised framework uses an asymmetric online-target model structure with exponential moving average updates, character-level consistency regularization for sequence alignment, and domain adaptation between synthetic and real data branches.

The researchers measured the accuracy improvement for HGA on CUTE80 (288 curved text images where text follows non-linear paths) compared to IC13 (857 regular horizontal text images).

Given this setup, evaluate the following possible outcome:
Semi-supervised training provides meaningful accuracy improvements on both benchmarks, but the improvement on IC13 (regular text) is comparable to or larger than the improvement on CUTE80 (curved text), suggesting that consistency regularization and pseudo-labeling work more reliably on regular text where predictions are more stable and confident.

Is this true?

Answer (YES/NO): NO